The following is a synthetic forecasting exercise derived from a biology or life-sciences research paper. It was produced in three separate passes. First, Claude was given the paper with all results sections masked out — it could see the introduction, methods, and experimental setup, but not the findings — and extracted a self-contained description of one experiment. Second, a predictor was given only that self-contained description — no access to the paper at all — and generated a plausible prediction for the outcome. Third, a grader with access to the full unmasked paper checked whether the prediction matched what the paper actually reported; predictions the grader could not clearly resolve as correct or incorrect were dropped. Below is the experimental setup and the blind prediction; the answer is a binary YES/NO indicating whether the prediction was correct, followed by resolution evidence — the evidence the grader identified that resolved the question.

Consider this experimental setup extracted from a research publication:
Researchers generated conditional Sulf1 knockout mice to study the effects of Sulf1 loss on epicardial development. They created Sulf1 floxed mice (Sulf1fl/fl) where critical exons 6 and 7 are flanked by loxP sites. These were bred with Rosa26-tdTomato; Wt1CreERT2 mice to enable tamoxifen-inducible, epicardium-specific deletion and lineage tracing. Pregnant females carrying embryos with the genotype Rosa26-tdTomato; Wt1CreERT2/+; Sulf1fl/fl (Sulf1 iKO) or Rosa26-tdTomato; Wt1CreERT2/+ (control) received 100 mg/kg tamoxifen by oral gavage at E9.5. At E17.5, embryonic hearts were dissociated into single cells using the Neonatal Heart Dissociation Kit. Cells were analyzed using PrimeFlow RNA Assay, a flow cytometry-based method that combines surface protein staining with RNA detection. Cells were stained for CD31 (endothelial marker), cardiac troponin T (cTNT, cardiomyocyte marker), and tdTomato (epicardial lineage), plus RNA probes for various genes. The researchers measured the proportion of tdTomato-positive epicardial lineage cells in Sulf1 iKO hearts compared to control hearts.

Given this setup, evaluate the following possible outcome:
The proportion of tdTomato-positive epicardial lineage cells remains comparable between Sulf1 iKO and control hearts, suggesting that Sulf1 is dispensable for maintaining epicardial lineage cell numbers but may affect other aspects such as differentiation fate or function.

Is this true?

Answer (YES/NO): NO